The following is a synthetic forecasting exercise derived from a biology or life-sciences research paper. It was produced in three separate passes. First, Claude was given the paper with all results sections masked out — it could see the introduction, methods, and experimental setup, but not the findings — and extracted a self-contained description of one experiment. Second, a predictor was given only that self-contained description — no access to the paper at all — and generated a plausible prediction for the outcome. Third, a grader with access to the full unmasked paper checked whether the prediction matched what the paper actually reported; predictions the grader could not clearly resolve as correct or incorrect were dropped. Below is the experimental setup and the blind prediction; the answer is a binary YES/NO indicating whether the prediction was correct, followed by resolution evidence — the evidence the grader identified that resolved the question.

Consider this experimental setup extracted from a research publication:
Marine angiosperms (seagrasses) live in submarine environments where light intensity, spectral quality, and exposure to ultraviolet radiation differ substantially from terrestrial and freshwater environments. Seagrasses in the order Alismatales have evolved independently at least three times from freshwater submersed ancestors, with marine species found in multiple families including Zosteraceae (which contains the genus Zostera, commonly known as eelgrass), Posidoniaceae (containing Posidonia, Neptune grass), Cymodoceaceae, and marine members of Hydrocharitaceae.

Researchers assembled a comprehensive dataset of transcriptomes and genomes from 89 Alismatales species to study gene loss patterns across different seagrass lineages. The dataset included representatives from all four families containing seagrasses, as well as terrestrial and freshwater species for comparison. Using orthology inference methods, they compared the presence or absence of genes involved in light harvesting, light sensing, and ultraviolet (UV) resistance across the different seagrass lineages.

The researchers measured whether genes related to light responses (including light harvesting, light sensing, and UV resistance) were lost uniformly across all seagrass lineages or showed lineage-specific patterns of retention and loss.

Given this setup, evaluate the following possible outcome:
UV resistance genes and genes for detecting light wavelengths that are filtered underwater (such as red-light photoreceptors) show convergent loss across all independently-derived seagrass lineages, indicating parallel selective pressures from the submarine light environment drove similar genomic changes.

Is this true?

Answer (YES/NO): NO